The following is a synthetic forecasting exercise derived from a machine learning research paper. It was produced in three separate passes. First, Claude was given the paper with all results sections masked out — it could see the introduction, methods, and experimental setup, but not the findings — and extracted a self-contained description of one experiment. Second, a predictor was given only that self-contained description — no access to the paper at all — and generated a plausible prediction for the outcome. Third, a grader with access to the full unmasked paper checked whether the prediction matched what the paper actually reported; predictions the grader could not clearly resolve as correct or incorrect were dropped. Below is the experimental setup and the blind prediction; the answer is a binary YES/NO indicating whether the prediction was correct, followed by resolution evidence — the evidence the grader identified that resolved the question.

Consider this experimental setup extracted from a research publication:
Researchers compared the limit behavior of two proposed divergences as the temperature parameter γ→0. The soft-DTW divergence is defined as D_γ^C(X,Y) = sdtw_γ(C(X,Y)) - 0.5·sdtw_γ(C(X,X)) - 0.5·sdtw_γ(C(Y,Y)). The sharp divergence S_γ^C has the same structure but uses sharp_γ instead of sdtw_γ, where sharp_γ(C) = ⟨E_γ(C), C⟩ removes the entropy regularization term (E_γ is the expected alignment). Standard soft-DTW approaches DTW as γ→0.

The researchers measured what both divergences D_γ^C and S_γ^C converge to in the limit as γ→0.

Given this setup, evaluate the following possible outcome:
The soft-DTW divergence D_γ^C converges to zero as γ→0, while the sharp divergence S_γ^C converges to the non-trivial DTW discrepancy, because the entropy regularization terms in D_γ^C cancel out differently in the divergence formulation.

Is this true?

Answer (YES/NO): NO